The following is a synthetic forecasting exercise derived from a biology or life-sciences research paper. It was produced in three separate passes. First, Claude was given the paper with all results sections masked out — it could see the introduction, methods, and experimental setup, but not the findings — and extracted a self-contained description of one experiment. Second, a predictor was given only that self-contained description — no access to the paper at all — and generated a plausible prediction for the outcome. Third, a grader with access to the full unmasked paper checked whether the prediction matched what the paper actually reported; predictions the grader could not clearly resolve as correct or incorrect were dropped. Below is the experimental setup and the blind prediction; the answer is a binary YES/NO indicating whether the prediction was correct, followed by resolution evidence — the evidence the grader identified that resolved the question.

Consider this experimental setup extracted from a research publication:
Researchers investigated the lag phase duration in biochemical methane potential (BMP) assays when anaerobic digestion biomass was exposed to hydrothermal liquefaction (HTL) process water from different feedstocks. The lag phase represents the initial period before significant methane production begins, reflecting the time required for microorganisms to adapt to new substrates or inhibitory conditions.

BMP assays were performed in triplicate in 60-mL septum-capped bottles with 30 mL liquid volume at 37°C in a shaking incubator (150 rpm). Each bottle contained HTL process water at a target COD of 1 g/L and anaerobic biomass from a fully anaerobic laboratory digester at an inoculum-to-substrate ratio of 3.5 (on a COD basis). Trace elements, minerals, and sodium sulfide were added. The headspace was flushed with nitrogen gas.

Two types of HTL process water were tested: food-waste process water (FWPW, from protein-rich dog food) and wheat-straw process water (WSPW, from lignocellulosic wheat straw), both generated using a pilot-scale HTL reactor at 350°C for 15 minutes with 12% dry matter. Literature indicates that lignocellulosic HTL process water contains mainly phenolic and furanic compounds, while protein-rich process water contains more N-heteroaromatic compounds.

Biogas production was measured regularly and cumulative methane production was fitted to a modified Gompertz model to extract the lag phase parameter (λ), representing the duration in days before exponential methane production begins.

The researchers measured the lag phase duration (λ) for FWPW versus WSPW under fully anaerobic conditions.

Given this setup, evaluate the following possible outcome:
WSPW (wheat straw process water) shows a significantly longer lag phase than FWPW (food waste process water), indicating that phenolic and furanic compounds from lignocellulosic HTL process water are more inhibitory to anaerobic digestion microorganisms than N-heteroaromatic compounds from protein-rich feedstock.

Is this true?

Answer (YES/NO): NO